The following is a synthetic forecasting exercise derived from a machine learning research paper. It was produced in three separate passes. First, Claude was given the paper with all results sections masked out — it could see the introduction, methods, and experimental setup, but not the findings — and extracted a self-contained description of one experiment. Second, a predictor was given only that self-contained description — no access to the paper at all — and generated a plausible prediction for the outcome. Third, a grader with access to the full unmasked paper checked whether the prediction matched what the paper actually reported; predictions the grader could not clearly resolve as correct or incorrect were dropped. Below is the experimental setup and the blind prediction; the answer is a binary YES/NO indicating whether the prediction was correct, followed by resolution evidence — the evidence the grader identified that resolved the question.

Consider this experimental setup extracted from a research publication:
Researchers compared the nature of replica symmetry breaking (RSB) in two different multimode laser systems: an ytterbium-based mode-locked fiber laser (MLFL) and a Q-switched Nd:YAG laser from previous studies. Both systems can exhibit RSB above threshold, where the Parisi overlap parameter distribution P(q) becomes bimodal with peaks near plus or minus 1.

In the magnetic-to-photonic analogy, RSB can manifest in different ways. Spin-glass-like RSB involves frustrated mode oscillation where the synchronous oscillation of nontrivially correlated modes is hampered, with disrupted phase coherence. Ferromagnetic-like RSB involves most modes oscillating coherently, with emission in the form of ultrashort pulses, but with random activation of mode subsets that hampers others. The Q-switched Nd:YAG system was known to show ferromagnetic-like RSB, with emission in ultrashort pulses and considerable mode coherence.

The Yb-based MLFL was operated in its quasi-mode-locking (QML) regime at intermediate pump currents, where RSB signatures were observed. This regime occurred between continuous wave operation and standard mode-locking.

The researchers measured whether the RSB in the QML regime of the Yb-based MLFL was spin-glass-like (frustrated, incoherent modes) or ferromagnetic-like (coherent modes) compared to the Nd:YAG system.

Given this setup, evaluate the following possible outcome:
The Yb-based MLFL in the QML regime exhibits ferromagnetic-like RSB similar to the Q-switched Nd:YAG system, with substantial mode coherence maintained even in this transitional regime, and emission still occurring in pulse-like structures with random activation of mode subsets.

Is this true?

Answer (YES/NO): NO